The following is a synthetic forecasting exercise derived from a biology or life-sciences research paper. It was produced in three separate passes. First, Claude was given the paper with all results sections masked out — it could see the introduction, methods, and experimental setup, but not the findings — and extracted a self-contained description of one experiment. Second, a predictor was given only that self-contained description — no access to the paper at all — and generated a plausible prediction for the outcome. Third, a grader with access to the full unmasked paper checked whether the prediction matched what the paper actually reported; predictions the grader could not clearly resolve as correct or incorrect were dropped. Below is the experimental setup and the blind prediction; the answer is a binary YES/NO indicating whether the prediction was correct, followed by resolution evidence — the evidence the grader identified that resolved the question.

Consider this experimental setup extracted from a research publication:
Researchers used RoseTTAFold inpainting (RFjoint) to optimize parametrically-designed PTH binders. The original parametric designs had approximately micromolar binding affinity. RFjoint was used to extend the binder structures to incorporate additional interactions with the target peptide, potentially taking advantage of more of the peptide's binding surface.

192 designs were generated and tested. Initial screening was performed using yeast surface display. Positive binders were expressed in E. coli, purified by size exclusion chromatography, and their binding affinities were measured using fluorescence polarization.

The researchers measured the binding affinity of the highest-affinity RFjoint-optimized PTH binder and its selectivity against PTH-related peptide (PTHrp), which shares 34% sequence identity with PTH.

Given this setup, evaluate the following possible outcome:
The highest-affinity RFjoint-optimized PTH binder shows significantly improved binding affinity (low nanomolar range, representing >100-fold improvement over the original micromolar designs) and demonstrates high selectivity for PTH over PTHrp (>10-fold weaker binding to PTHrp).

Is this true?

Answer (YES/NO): YES